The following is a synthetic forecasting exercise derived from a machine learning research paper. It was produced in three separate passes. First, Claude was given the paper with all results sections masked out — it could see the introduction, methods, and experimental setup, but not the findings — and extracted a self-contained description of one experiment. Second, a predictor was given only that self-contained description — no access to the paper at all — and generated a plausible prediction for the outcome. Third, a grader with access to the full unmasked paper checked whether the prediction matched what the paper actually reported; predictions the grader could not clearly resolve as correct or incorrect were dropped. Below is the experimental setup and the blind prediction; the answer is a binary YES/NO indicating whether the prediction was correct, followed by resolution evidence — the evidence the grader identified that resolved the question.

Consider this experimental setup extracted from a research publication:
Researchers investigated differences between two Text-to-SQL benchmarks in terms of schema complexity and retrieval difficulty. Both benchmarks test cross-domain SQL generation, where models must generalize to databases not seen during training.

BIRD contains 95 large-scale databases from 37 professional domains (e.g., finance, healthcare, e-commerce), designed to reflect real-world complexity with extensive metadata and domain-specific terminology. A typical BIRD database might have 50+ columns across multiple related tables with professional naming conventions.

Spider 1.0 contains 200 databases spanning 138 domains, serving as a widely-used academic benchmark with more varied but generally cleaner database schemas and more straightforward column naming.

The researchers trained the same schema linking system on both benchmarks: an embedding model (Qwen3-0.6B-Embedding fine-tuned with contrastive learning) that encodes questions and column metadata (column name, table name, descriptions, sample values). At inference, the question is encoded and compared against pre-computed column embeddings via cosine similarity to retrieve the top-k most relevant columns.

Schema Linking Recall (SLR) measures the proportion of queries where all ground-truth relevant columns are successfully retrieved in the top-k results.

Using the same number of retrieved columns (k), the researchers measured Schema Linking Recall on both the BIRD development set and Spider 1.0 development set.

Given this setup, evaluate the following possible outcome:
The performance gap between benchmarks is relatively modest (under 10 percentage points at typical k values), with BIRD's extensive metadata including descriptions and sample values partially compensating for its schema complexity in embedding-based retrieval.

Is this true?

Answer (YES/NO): NO